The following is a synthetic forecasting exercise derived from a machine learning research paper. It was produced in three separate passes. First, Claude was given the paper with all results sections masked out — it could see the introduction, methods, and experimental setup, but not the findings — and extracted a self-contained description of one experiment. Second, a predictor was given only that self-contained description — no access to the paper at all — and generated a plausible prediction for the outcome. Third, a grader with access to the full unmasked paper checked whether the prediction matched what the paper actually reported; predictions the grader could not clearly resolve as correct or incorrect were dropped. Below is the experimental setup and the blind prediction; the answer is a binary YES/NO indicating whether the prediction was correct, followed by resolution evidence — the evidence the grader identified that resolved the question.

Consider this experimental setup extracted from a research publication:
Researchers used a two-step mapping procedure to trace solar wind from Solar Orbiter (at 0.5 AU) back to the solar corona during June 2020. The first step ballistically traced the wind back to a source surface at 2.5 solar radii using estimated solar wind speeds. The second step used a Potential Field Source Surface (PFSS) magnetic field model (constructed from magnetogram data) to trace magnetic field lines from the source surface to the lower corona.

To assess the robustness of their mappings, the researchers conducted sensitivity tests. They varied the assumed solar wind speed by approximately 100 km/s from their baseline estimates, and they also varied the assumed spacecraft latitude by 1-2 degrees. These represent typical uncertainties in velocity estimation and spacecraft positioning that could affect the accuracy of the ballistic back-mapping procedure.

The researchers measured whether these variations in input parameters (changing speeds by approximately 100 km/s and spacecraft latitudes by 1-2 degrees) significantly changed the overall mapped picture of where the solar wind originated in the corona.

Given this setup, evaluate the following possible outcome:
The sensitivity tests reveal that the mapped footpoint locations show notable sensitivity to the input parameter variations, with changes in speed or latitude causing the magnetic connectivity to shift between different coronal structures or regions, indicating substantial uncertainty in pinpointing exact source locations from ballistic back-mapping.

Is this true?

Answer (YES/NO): NO